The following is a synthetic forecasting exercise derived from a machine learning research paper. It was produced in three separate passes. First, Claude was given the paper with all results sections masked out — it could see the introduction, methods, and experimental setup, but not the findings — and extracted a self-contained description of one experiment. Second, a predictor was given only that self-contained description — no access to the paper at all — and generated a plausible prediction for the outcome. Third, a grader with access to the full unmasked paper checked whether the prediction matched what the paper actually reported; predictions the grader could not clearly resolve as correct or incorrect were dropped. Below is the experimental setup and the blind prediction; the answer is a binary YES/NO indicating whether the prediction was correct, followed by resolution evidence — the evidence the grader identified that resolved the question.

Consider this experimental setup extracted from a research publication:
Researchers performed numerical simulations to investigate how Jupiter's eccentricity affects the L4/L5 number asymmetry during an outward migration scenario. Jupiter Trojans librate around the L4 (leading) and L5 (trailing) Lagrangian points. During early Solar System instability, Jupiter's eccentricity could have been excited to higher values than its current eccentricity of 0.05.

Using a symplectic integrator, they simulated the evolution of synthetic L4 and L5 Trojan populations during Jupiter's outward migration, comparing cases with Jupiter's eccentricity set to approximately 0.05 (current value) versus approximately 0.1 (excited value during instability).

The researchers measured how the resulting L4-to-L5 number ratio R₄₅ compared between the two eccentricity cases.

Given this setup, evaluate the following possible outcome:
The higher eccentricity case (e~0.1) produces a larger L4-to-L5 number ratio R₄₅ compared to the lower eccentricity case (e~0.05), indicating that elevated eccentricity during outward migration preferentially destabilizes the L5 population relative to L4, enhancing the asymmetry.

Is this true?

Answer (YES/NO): YES